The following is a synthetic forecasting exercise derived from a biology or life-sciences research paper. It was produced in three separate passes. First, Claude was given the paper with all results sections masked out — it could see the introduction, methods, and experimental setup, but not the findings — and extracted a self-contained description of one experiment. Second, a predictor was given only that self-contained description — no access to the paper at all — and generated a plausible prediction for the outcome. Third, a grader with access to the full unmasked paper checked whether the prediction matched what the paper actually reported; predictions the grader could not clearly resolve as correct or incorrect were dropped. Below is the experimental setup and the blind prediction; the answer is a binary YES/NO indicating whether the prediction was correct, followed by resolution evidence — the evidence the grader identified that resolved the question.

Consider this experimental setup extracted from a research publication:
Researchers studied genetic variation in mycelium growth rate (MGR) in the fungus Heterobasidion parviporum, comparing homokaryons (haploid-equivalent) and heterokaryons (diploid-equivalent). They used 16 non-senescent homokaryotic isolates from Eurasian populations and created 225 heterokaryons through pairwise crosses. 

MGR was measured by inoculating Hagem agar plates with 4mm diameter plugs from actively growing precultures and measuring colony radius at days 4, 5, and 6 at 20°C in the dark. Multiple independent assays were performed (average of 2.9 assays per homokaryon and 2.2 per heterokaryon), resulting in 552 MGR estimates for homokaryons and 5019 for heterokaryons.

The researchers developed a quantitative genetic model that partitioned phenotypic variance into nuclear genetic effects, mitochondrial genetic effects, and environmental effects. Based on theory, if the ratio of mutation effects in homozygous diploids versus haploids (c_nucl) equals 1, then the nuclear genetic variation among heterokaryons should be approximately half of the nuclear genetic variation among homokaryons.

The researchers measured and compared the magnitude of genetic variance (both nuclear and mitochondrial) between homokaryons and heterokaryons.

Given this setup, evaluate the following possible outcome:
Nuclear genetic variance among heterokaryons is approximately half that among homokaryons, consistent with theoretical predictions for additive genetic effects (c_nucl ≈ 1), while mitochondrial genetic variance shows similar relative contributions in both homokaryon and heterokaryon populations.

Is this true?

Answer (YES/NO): NO